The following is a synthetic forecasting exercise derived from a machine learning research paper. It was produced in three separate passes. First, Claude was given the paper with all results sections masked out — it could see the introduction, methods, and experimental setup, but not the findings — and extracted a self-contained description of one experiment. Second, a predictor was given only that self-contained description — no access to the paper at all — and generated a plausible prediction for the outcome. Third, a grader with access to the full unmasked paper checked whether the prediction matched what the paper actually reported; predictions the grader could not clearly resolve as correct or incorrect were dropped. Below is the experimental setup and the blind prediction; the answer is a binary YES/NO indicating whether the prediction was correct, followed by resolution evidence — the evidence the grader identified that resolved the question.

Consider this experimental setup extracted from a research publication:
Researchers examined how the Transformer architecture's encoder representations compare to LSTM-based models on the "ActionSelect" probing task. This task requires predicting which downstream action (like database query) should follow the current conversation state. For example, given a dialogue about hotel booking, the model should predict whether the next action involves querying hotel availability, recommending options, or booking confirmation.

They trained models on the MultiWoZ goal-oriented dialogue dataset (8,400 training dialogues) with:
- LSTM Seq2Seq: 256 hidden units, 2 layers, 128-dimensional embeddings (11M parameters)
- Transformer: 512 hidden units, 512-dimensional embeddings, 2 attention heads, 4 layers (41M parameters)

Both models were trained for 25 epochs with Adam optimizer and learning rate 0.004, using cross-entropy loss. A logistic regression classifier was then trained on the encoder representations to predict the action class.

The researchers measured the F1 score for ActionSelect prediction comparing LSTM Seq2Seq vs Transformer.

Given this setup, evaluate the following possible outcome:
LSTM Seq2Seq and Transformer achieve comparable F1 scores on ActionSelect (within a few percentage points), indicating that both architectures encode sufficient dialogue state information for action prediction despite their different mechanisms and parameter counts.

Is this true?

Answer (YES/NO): NO